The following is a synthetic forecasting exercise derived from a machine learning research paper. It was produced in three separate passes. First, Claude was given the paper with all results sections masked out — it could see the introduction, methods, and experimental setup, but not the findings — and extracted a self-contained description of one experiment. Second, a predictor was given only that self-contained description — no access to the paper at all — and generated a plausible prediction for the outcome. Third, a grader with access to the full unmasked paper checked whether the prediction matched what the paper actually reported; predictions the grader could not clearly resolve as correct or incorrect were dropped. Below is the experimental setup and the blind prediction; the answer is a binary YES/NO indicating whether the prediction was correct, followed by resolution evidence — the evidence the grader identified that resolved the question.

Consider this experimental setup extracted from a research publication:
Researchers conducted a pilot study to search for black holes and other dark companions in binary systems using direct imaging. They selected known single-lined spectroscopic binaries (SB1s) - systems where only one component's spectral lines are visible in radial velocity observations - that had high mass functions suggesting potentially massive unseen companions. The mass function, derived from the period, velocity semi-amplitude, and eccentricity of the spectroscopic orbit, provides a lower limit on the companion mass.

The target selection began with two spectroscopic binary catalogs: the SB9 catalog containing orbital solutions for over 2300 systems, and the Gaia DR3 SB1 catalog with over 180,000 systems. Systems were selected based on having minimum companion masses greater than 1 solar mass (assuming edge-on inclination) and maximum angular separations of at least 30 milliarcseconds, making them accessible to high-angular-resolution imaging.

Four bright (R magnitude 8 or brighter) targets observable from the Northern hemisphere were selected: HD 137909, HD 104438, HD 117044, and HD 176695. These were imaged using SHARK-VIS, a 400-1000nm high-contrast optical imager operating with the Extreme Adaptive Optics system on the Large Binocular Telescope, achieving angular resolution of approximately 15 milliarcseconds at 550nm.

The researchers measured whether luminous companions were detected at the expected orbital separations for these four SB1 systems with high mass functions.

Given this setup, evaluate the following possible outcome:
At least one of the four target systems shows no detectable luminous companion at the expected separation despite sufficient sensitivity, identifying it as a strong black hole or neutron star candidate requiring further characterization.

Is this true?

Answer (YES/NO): NO